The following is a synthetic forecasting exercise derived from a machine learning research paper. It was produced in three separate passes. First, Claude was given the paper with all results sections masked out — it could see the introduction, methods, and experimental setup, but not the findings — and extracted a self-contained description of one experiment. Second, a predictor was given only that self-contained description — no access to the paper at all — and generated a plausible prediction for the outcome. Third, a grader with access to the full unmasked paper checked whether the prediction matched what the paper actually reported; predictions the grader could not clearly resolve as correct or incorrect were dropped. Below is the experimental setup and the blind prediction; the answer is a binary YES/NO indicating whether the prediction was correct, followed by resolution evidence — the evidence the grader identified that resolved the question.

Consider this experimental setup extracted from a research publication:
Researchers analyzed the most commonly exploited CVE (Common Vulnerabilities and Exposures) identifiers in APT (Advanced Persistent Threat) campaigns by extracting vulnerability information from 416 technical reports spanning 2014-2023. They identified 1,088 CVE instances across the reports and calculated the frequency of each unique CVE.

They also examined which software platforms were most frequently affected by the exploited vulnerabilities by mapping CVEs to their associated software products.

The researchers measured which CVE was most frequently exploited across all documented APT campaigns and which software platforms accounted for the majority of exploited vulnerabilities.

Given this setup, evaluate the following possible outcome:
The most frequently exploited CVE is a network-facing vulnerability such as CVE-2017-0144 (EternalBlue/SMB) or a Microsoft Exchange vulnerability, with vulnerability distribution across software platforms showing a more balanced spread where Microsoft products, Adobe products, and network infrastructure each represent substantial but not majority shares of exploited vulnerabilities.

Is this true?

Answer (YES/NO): NO